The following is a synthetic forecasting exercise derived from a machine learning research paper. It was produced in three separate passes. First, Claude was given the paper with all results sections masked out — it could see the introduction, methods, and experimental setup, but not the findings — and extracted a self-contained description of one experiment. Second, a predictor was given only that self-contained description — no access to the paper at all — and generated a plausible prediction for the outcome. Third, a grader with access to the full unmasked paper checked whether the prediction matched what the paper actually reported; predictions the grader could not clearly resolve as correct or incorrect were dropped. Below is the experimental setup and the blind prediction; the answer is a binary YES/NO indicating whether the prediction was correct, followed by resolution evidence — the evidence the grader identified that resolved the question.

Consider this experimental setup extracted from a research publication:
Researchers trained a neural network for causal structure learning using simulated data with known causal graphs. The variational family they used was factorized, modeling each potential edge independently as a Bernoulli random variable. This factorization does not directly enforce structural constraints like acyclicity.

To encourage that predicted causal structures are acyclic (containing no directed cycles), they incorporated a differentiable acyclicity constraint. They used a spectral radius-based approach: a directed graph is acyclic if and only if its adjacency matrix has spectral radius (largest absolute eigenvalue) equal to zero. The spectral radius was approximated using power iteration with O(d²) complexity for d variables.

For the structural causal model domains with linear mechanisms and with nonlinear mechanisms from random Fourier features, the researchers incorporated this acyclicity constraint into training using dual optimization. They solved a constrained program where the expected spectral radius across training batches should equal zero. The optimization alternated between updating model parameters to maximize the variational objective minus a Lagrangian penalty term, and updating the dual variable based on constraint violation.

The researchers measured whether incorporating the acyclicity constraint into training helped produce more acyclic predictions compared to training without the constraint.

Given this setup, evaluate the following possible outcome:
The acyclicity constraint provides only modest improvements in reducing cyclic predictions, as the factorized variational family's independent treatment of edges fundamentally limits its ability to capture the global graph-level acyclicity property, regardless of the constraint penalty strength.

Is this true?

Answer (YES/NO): NO